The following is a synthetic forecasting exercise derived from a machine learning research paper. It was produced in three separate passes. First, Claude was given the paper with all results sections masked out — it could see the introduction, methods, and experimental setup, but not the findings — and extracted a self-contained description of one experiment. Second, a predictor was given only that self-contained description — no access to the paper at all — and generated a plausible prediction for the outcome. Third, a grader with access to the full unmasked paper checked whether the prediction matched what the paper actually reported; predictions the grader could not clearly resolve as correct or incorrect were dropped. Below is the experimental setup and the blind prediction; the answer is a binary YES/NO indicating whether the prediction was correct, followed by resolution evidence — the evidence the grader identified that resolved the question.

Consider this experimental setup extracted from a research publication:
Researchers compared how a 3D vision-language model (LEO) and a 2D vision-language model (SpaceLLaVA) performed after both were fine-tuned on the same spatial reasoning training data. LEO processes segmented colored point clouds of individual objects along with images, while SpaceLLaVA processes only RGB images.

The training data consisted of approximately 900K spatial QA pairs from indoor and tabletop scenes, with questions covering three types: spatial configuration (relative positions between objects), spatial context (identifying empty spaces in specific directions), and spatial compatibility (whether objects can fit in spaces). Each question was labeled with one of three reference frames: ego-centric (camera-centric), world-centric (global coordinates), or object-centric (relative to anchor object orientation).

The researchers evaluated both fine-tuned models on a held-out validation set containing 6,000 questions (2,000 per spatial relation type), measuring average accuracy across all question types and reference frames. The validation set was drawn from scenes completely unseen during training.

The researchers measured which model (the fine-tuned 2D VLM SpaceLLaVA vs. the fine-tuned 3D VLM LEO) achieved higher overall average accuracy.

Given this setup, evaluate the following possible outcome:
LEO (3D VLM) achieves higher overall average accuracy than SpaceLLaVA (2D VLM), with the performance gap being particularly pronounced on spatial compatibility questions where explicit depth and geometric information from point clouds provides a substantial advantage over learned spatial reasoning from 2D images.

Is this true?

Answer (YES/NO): NO